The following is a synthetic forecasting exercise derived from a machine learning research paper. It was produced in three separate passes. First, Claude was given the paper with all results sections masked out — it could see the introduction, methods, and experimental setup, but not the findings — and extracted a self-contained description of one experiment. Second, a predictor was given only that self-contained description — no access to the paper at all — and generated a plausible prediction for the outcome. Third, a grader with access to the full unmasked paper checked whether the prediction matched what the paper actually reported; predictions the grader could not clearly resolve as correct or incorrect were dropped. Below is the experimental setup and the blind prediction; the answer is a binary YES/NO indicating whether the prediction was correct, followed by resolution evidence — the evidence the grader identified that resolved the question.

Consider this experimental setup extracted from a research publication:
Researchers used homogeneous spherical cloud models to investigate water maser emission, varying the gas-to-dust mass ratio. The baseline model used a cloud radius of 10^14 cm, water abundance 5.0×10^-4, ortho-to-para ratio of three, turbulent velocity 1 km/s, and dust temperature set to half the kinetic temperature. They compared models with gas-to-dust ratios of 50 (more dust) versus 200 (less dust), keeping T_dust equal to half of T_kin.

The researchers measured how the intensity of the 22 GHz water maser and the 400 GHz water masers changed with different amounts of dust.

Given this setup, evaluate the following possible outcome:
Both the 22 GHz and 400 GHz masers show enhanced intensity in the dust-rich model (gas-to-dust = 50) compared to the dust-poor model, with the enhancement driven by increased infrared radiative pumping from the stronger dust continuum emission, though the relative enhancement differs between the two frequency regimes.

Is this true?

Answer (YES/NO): NO